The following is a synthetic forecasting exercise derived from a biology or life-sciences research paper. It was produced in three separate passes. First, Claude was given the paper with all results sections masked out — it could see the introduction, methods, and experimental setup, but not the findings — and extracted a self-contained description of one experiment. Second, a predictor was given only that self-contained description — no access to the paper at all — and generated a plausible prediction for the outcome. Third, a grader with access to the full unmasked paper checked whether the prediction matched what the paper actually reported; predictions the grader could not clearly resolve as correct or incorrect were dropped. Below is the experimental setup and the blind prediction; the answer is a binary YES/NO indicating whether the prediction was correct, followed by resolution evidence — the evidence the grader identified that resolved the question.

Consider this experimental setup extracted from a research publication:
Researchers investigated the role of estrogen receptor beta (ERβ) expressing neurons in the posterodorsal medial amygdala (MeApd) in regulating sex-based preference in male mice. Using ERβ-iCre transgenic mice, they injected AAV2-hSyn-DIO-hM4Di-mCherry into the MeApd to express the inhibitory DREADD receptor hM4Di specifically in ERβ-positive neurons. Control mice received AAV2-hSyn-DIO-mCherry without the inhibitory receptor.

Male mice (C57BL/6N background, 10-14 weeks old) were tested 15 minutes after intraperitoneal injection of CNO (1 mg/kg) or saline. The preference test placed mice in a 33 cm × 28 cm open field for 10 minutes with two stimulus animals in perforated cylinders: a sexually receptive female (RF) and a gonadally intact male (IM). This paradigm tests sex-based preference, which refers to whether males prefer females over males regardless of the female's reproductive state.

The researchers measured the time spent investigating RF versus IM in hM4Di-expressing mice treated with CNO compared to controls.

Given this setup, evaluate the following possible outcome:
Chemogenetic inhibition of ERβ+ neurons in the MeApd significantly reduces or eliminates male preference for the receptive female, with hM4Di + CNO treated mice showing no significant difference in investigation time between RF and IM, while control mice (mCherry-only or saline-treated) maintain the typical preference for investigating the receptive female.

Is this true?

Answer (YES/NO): NO